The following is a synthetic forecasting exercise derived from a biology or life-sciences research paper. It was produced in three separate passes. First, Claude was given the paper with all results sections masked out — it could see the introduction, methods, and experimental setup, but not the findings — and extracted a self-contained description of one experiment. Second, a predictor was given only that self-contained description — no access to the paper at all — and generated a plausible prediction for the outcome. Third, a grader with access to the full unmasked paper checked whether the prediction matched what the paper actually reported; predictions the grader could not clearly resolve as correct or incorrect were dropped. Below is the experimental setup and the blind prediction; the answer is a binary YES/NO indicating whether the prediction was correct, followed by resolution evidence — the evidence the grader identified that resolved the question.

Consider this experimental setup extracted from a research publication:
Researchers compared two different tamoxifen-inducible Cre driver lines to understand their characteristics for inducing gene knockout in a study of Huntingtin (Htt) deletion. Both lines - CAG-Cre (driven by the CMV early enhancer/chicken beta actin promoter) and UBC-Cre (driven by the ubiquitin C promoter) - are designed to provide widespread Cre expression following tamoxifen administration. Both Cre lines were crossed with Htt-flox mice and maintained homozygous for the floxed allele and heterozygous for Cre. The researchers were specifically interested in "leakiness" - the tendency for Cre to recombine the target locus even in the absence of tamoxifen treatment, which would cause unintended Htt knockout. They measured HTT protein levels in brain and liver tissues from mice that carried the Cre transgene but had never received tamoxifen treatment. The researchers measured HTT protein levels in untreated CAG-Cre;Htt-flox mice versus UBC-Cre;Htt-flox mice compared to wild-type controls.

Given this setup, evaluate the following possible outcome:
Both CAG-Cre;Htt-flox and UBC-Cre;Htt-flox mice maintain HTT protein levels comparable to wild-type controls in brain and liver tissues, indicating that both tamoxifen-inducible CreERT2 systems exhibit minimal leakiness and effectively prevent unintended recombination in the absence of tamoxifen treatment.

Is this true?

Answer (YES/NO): NO